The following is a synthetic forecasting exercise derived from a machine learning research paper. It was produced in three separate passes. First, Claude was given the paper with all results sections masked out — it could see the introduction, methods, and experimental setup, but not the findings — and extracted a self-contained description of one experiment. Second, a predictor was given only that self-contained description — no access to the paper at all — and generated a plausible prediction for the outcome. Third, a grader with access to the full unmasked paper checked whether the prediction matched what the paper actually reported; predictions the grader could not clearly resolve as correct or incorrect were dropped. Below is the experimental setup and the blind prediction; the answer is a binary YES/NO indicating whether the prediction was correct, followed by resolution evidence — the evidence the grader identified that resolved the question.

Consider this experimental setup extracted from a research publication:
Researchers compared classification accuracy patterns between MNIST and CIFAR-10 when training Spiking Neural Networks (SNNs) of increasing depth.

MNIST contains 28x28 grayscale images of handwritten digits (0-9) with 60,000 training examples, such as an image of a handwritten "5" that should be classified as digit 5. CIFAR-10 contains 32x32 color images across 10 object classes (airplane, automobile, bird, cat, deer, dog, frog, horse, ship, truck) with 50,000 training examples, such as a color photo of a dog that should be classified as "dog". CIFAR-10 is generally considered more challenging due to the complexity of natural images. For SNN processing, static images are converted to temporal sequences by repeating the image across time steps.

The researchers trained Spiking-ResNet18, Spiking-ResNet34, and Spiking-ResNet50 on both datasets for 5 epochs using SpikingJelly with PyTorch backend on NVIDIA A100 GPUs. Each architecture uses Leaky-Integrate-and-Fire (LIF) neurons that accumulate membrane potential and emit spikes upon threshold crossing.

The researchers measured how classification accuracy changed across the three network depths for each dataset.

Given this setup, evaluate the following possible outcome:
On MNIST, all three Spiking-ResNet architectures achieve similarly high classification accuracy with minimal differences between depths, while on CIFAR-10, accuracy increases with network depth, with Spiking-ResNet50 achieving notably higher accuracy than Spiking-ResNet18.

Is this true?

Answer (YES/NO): NO